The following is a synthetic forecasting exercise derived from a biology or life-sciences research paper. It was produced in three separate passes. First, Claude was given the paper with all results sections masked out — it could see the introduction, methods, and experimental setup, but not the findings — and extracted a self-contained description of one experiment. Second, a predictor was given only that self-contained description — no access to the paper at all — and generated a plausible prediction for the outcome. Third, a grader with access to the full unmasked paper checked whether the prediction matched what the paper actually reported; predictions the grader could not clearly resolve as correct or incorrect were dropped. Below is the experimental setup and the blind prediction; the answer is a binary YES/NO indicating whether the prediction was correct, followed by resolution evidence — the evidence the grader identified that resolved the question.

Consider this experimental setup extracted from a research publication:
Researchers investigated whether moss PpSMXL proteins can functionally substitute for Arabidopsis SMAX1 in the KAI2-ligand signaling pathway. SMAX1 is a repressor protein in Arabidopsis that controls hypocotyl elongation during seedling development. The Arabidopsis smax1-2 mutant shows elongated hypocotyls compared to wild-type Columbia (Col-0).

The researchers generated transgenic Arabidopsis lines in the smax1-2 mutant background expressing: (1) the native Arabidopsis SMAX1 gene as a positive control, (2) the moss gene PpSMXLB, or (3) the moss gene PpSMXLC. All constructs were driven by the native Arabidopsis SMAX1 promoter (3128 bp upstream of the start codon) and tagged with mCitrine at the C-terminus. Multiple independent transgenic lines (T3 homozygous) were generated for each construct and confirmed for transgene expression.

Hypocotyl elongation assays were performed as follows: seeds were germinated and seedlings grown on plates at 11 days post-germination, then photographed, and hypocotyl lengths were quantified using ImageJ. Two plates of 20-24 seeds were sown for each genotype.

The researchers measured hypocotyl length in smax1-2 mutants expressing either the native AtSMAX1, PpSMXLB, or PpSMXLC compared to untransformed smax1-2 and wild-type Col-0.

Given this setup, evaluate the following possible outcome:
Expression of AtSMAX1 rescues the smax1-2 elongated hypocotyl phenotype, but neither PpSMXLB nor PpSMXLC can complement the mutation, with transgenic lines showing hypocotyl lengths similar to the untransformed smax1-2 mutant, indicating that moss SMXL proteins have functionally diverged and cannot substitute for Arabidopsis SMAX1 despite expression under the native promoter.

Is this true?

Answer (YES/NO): NO